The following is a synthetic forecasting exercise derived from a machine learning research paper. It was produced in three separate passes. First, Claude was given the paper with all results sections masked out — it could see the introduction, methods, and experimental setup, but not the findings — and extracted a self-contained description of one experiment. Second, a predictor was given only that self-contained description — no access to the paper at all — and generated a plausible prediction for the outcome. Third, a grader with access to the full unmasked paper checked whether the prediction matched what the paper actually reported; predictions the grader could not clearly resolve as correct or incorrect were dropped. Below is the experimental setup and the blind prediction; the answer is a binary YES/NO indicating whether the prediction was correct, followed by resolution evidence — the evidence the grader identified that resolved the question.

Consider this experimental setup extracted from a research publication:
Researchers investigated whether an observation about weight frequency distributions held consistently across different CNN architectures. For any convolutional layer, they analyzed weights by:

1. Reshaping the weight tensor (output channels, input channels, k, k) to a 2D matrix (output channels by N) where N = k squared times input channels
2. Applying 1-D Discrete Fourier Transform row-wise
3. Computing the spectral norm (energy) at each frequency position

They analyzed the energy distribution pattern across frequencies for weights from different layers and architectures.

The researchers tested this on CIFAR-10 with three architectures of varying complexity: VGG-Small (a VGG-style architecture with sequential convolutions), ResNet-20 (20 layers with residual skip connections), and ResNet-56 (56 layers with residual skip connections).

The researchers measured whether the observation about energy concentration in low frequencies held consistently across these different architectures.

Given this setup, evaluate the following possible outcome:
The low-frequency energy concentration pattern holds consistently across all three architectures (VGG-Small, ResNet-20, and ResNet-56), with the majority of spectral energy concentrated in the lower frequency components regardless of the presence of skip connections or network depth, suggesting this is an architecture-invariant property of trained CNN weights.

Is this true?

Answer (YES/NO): YES